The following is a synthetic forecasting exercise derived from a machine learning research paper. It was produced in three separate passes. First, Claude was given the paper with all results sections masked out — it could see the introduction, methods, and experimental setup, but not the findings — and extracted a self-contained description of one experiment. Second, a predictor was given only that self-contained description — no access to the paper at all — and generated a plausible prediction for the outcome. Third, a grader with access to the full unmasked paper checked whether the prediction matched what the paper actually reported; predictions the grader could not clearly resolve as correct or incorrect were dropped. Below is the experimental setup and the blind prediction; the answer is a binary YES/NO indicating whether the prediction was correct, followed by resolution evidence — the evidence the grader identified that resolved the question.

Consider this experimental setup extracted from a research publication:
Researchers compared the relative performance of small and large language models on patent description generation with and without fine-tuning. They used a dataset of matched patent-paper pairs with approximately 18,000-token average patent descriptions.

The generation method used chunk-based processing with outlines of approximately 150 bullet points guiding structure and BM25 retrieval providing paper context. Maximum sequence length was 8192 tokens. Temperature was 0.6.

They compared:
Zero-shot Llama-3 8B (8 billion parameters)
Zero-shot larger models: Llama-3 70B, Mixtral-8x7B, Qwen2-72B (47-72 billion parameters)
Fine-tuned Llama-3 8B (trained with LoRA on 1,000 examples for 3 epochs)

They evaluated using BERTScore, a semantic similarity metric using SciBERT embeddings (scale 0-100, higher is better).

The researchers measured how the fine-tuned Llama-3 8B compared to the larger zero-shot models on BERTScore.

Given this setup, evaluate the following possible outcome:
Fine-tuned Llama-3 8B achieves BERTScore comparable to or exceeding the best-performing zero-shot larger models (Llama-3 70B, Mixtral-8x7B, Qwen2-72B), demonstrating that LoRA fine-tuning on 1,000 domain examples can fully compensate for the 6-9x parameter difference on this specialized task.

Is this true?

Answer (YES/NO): YES